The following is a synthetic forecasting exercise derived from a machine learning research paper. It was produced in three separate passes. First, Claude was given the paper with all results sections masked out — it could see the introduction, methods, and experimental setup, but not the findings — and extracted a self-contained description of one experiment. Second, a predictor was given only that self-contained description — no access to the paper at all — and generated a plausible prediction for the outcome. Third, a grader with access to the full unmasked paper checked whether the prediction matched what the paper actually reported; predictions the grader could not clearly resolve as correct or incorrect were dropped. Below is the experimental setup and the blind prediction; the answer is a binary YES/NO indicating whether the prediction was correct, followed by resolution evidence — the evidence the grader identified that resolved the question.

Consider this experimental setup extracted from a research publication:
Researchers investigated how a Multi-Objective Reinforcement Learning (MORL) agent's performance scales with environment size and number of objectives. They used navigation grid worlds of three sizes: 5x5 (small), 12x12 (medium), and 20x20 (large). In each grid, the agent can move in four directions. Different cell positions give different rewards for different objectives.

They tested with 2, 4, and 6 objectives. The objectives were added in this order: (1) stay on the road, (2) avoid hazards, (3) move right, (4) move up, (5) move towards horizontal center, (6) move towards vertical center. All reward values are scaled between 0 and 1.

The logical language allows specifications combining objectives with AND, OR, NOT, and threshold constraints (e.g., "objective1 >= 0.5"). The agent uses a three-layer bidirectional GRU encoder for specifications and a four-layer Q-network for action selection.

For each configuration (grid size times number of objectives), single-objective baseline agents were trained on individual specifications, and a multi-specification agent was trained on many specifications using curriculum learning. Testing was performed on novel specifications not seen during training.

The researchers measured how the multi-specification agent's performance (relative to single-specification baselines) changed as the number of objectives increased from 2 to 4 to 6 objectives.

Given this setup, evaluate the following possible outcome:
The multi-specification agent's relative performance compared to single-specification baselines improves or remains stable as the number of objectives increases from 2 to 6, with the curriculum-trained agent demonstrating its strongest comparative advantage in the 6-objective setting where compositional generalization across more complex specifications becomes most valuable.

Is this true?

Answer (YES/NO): NO